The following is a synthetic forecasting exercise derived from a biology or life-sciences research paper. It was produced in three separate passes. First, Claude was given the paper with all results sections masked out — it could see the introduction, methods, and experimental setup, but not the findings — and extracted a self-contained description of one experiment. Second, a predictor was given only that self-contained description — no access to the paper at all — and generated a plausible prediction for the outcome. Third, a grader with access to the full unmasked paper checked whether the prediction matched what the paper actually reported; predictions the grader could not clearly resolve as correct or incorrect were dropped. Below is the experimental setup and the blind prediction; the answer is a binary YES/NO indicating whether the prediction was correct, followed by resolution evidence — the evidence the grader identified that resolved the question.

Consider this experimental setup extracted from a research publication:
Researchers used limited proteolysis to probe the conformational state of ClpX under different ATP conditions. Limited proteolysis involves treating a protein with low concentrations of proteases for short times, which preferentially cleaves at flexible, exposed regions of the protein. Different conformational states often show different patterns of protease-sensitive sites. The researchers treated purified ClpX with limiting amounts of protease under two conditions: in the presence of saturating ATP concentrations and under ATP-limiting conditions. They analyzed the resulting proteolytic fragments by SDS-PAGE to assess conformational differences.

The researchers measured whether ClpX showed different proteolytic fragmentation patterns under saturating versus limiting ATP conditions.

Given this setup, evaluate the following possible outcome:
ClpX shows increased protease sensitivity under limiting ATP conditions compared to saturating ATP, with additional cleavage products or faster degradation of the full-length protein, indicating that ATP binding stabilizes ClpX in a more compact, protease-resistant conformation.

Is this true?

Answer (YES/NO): YES